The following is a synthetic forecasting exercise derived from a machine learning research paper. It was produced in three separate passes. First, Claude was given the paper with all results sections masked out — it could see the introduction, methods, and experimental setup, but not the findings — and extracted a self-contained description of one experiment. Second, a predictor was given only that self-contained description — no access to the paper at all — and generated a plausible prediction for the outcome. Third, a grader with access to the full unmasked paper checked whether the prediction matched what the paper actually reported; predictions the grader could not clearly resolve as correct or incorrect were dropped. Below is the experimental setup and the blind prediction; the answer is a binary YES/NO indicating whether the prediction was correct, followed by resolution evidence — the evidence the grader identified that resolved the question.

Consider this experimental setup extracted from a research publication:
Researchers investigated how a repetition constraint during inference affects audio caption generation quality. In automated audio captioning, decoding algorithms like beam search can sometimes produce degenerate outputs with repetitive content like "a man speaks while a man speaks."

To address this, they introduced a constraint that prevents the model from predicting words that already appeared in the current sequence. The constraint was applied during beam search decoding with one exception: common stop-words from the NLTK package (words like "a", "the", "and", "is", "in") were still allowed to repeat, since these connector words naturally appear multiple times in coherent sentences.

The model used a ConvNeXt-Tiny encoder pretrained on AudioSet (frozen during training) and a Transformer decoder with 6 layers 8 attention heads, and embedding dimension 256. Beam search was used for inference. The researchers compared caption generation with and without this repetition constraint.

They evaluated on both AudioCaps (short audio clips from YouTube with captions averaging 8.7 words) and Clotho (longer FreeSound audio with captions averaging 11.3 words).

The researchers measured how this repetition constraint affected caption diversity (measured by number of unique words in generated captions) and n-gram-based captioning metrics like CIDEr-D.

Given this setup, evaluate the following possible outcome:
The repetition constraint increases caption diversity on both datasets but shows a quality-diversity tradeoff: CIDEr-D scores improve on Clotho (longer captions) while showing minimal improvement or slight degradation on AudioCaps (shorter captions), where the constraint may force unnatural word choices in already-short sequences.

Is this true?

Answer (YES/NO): NO